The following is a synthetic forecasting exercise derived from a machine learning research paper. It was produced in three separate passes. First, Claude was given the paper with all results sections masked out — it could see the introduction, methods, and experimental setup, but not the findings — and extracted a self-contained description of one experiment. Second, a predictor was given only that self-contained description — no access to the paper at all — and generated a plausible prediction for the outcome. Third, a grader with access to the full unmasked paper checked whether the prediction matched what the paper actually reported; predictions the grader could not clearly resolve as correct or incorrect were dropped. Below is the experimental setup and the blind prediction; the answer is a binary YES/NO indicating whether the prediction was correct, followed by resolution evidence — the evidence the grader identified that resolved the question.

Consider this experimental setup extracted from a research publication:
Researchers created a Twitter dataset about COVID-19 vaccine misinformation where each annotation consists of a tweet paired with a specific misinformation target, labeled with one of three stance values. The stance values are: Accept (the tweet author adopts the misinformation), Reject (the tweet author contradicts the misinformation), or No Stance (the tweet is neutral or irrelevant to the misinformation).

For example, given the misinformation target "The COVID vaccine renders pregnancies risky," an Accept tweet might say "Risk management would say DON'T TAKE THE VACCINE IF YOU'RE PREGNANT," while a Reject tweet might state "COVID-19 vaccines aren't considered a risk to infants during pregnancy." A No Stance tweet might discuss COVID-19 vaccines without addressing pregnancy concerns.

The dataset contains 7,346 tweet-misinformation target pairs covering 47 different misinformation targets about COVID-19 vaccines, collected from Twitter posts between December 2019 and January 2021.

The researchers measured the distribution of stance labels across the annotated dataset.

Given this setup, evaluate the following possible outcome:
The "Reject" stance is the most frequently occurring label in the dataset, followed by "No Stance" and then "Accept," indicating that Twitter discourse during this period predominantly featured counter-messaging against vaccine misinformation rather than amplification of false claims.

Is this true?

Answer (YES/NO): NO